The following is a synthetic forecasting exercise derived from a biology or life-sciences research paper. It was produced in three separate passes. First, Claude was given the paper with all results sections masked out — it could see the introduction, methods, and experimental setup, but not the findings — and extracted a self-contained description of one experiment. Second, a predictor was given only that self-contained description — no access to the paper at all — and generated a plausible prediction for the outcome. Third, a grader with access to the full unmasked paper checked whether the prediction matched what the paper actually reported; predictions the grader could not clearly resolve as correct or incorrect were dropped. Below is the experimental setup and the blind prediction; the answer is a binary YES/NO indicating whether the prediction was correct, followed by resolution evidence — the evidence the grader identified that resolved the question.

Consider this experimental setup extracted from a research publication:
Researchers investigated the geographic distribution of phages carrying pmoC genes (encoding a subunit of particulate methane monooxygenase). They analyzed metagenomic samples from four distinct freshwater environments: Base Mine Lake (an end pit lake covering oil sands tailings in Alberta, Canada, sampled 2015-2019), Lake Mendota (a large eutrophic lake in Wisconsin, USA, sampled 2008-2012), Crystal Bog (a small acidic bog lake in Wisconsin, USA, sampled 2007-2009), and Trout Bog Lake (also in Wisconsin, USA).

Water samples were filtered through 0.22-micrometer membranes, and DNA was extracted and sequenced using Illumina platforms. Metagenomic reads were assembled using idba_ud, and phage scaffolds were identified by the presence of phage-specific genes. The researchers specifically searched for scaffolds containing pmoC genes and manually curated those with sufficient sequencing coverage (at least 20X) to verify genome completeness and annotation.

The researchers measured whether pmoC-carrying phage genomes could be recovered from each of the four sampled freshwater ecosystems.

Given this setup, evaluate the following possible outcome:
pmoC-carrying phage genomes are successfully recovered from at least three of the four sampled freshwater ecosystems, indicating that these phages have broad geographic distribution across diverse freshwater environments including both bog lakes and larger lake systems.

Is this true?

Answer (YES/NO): YES